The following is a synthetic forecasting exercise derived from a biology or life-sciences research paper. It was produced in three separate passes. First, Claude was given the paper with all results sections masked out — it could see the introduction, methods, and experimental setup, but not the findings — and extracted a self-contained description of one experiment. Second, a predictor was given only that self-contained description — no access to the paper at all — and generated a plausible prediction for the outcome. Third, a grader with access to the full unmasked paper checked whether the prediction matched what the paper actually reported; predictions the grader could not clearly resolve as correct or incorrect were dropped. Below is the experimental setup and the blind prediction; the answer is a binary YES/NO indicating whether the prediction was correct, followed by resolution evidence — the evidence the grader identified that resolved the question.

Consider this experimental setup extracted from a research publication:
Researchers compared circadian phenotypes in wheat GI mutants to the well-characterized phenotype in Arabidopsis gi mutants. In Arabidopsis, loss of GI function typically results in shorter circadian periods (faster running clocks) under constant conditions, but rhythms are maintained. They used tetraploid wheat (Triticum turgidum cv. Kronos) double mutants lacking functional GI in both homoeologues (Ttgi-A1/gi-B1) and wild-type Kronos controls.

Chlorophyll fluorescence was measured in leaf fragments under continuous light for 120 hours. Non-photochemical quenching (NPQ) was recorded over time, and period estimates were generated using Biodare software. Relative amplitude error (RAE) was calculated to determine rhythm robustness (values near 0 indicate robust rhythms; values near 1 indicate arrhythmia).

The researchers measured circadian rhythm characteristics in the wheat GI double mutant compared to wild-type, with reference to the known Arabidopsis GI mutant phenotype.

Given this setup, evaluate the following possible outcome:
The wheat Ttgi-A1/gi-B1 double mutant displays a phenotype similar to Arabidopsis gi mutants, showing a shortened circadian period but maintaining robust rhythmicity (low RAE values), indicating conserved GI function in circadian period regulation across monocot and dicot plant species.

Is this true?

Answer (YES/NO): NO